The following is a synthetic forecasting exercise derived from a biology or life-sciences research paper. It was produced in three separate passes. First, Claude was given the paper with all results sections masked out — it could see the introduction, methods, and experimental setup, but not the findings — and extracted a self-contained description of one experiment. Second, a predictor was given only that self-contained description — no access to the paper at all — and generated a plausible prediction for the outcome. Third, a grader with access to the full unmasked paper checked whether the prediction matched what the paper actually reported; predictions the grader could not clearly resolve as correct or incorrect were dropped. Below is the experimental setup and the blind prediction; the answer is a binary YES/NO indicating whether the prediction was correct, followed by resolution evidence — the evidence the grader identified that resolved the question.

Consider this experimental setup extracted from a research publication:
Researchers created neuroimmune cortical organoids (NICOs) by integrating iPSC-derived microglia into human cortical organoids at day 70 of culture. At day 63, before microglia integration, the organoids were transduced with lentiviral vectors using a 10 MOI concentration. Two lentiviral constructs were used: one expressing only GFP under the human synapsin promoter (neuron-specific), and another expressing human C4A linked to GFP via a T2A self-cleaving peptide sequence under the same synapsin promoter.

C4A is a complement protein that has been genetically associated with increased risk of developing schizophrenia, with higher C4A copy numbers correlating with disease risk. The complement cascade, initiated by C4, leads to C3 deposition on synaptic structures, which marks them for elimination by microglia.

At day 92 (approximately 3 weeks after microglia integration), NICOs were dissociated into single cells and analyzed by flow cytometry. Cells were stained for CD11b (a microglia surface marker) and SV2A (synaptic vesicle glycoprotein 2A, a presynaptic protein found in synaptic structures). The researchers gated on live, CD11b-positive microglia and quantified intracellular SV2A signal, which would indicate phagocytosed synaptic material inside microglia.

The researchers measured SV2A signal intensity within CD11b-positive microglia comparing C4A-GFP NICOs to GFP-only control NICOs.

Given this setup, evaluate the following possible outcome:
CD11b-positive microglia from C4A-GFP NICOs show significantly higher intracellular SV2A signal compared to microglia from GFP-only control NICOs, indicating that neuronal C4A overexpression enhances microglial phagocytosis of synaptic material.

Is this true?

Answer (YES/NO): YES